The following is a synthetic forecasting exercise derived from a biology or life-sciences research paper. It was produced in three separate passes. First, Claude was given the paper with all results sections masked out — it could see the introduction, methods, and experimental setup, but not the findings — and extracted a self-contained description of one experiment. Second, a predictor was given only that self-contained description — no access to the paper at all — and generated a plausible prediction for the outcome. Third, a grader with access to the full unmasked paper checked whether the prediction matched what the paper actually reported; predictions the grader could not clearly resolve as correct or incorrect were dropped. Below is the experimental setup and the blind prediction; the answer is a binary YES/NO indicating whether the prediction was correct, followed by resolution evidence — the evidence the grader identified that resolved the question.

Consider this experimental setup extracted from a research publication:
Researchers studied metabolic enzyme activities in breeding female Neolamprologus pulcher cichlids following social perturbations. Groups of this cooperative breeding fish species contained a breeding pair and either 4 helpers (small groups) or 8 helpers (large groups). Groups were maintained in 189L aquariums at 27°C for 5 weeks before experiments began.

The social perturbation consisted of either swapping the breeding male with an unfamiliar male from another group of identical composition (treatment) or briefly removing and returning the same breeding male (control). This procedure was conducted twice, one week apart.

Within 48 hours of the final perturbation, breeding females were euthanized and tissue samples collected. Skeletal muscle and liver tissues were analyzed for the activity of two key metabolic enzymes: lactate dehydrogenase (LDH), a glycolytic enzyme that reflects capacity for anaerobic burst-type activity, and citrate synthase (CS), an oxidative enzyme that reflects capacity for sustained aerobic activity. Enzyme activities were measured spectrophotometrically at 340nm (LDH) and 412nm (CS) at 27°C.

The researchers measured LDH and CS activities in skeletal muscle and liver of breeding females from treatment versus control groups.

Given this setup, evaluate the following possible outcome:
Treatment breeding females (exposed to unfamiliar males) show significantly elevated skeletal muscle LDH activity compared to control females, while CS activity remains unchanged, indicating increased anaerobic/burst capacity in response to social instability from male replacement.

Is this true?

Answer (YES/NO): NO